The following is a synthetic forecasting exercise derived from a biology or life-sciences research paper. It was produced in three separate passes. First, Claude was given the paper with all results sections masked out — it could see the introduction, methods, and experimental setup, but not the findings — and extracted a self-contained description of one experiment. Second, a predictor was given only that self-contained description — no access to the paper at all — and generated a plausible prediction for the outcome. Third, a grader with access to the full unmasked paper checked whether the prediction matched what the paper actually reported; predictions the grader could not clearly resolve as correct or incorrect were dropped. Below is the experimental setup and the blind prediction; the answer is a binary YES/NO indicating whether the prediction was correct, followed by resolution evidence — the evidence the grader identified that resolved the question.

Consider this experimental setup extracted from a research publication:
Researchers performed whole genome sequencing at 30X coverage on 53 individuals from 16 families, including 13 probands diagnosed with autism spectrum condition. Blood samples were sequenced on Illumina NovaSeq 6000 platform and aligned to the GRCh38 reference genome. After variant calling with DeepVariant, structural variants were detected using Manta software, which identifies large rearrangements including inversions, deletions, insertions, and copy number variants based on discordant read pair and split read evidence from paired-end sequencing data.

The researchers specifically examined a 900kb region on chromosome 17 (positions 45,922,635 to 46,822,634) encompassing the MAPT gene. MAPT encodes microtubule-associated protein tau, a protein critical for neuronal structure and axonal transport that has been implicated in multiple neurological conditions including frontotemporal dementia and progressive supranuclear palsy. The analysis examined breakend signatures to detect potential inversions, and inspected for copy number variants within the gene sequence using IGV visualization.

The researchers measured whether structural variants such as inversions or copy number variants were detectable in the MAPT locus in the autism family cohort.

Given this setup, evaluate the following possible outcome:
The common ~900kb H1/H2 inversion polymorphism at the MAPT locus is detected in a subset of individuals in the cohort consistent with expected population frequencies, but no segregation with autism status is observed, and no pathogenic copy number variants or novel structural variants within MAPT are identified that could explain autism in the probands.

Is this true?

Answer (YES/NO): NO